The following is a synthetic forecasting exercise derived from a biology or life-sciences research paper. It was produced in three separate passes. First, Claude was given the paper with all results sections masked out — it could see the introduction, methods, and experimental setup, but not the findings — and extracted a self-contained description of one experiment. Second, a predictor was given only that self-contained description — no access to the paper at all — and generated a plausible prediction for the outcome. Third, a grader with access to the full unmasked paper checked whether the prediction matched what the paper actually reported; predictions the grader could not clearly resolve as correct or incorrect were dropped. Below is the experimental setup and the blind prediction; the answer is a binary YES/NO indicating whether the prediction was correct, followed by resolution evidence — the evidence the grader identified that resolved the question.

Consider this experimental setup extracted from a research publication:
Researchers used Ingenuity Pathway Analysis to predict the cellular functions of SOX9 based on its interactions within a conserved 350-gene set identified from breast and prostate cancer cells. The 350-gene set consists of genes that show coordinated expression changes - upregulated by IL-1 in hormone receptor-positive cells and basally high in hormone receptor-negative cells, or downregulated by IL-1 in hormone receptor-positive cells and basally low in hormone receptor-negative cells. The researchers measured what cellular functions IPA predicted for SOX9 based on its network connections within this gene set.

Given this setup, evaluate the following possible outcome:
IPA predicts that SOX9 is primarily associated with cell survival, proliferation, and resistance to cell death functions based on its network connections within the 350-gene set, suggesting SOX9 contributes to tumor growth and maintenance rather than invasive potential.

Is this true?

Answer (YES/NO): NO